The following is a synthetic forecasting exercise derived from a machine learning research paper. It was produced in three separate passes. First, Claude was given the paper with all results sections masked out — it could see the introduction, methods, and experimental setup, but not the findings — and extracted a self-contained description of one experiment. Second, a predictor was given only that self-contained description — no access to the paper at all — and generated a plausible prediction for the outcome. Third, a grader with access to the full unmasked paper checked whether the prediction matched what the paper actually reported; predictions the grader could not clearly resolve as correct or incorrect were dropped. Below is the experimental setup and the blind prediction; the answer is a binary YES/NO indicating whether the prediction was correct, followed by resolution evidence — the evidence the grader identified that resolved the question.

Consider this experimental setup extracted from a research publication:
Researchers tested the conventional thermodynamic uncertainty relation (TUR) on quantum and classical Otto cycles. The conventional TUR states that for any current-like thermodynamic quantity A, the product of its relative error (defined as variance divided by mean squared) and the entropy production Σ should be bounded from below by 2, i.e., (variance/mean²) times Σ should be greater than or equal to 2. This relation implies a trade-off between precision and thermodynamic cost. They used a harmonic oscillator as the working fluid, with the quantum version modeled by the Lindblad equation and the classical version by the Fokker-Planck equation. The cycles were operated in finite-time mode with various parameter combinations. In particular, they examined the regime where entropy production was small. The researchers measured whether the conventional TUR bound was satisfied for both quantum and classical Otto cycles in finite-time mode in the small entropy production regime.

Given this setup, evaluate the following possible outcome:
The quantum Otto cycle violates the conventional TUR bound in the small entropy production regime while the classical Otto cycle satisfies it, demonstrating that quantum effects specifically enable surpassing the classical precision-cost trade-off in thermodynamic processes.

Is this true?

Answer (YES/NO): NO